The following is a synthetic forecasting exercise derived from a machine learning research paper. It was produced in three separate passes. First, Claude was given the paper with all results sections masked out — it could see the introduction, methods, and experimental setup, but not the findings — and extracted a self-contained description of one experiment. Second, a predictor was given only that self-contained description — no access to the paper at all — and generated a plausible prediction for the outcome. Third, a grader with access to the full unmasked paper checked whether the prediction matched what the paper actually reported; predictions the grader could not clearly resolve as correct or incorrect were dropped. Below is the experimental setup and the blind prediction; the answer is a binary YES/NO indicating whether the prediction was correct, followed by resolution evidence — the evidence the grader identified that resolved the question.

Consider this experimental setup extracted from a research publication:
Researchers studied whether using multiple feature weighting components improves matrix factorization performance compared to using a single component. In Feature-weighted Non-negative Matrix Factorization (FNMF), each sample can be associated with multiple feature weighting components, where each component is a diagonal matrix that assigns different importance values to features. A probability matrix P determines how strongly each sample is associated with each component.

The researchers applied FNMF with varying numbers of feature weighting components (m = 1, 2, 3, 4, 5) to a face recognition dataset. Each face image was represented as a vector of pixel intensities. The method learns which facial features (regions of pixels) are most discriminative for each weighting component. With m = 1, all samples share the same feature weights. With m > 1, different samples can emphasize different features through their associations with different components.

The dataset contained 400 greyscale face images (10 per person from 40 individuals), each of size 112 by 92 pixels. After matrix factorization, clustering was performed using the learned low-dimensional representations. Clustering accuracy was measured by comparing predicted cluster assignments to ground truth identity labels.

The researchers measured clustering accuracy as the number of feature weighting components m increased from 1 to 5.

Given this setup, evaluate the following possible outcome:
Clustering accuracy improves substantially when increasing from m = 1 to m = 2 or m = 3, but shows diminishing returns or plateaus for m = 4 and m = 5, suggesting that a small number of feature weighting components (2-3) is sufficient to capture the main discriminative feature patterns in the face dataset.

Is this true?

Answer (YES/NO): NO